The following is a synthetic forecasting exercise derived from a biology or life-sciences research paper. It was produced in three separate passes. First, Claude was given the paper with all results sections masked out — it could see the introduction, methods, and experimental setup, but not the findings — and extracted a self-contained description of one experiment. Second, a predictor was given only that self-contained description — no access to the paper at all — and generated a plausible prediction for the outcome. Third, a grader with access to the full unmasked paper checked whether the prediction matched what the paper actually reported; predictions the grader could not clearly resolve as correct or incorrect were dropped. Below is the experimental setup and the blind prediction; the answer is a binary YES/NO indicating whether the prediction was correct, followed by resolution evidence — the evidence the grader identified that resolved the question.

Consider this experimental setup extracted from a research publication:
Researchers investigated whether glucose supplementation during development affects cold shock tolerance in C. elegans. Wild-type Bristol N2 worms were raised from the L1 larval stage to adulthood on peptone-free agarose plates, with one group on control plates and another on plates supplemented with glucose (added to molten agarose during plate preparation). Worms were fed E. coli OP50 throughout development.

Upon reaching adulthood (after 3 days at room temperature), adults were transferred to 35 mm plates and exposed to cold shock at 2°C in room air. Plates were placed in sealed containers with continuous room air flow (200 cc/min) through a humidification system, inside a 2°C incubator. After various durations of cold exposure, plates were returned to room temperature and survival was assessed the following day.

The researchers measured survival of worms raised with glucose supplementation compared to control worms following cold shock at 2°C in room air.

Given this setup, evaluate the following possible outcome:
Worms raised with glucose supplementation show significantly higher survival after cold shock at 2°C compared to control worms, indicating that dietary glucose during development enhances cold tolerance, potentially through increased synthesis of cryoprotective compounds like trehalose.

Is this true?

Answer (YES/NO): YES